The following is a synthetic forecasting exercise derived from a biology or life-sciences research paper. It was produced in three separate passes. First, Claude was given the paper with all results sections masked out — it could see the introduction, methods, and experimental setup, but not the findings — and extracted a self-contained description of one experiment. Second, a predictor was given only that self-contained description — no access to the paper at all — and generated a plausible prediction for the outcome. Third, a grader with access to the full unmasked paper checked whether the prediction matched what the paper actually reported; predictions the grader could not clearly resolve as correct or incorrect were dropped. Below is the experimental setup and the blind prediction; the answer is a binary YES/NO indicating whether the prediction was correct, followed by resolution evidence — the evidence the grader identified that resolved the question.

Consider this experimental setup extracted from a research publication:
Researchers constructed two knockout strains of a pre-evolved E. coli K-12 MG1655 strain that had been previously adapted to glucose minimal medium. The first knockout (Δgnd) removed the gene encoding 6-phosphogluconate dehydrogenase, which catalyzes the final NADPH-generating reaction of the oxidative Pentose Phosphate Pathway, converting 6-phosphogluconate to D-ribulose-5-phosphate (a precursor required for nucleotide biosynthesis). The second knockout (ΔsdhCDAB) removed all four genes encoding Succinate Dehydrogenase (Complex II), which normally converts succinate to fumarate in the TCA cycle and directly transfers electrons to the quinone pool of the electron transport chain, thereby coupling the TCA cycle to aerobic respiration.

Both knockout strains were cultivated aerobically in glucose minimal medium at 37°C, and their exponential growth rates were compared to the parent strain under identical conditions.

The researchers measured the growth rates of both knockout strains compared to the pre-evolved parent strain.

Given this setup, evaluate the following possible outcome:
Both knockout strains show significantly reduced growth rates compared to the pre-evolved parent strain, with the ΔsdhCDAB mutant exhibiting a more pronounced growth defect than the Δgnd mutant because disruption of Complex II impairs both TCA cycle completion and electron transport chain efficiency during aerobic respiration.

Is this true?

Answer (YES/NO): NO